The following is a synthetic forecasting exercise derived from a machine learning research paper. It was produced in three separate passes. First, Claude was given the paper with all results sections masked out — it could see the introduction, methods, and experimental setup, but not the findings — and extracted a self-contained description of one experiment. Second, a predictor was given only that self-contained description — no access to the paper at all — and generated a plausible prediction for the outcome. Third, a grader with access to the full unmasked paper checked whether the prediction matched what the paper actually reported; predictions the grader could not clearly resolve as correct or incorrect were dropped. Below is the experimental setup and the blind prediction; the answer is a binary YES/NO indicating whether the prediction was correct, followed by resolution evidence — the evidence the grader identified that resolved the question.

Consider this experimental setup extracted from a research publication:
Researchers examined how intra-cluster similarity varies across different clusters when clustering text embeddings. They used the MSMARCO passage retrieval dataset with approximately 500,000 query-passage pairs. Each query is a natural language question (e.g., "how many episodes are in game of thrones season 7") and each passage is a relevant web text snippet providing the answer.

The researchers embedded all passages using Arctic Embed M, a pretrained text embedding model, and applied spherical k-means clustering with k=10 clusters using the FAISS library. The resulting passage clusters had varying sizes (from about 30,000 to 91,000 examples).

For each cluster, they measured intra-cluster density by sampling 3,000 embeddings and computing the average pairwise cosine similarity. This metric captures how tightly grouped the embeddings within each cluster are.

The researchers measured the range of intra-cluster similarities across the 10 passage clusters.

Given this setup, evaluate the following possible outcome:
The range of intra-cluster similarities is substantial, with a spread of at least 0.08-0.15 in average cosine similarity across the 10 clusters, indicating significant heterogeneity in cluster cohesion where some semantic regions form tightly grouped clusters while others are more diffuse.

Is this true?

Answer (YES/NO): YES